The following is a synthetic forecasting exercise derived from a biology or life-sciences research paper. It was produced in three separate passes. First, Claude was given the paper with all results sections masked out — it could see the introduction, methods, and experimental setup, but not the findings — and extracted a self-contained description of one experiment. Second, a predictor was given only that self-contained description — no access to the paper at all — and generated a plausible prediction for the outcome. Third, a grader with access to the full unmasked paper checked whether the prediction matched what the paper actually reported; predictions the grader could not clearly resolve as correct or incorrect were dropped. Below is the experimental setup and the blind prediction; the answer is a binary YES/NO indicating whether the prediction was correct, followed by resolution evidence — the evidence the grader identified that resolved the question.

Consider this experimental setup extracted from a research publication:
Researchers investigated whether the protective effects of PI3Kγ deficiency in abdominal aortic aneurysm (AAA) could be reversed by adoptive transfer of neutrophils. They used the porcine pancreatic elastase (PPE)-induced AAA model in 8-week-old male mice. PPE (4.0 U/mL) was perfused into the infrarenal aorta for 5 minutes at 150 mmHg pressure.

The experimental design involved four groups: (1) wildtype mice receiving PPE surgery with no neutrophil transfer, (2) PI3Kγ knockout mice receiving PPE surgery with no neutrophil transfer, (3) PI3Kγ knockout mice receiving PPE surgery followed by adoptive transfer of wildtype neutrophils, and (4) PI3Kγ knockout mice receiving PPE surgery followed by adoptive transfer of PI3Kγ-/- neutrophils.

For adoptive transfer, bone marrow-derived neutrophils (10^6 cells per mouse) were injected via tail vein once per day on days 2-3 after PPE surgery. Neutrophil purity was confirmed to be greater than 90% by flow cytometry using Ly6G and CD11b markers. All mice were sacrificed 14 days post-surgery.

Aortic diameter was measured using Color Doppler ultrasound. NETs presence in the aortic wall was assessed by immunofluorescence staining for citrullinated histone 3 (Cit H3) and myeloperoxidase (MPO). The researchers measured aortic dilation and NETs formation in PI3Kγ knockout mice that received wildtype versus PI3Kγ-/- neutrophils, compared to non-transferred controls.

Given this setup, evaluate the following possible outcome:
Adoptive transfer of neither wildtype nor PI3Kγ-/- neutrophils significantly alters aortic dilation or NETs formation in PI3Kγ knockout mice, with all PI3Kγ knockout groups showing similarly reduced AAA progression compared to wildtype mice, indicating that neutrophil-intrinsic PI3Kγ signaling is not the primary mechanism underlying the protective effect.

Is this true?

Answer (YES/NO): NO